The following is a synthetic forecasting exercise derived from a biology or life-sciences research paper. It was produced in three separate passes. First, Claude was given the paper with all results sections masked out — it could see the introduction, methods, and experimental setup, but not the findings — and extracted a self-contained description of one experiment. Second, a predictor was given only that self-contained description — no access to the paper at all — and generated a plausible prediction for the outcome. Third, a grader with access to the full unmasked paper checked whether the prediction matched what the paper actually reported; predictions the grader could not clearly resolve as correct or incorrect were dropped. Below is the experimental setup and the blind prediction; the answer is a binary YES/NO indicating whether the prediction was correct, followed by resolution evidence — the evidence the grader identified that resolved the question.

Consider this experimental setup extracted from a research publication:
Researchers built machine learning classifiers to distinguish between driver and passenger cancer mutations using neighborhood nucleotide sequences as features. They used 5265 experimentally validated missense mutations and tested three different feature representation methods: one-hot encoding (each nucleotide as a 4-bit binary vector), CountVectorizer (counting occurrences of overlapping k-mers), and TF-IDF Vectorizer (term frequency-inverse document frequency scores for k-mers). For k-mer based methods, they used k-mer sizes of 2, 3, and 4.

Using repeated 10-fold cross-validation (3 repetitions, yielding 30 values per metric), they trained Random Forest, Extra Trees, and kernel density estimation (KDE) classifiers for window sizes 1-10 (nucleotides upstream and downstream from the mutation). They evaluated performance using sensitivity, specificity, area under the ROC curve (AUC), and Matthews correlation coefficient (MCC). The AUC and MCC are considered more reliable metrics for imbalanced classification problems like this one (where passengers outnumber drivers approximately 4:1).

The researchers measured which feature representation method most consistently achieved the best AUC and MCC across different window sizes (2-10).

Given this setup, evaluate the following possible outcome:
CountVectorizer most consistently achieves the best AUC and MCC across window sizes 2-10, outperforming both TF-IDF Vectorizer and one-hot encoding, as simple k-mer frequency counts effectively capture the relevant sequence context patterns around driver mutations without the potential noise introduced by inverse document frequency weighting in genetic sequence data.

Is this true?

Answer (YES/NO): NO